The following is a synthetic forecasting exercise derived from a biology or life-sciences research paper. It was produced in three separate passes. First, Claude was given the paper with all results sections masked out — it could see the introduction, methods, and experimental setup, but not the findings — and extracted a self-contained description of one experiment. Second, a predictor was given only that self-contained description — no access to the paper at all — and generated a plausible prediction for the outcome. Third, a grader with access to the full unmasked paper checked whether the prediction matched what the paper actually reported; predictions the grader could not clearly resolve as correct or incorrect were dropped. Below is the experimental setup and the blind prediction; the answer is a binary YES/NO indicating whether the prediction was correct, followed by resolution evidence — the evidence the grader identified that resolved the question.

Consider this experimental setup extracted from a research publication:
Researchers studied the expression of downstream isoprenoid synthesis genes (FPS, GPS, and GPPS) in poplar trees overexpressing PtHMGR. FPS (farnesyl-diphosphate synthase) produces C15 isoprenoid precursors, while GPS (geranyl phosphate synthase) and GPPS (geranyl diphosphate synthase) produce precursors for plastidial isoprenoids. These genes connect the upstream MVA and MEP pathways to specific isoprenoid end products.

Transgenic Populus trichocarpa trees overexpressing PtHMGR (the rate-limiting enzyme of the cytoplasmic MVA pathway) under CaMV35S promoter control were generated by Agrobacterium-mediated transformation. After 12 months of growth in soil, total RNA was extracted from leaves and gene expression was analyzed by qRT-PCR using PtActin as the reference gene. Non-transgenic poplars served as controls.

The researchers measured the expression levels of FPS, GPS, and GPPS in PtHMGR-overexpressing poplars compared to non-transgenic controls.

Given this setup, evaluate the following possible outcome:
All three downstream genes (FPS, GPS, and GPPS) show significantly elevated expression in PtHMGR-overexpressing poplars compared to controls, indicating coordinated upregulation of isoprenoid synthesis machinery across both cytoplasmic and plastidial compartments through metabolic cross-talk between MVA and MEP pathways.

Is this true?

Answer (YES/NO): YES